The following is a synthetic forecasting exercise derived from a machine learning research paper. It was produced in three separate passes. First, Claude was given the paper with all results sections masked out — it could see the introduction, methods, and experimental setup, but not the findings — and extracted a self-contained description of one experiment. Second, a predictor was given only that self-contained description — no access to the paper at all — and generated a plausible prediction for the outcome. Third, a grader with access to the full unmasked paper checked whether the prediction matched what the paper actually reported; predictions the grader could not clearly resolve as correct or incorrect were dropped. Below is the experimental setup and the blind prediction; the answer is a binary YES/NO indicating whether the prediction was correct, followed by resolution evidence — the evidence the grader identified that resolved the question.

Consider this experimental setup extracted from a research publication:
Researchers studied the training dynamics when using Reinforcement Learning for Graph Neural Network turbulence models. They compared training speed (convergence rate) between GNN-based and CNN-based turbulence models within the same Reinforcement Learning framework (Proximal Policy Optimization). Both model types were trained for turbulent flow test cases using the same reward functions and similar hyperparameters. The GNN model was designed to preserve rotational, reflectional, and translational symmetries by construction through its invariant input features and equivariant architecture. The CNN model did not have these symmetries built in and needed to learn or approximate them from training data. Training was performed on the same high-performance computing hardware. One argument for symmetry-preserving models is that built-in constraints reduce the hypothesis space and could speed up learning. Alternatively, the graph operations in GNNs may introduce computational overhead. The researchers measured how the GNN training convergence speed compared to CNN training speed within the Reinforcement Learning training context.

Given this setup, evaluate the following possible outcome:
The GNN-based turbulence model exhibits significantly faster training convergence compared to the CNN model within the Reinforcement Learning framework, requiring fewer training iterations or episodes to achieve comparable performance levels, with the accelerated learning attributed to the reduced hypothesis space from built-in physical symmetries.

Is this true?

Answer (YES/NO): NO